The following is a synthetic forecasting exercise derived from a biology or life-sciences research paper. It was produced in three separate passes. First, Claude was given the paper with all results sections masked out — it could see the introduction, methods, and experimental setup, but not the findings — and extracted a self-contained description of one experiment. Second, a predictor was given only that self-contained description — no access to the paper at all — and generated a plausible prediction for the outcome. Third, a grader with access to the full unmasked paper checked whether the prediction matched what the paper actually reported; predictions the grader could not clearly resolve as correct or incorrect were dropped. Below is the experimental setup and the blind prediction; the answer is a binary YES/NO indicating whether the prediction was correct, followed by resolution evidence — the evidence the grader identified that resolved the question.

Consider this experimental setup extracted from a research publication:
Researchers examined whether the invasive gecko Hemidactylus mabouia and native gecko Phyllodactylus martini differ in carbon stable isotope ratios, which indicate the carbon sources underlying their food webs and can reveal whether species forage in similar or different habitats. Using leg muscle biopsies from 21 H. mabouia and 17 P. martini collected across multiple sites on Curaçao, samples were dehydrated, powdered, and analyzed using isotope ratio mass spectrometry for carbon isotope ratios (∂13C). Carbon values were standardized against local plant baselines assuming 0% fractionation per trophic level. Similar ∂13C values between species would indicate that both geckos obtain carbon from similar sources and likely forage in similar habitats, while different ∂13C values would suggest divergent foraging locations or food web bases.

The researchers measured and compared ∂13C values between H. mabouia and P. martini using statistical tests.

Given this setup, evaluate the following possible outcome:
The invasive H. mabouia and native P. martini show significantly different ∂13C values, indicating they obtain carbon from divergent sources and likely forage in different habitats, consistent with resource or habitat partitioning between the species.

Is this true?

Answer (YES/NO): NO